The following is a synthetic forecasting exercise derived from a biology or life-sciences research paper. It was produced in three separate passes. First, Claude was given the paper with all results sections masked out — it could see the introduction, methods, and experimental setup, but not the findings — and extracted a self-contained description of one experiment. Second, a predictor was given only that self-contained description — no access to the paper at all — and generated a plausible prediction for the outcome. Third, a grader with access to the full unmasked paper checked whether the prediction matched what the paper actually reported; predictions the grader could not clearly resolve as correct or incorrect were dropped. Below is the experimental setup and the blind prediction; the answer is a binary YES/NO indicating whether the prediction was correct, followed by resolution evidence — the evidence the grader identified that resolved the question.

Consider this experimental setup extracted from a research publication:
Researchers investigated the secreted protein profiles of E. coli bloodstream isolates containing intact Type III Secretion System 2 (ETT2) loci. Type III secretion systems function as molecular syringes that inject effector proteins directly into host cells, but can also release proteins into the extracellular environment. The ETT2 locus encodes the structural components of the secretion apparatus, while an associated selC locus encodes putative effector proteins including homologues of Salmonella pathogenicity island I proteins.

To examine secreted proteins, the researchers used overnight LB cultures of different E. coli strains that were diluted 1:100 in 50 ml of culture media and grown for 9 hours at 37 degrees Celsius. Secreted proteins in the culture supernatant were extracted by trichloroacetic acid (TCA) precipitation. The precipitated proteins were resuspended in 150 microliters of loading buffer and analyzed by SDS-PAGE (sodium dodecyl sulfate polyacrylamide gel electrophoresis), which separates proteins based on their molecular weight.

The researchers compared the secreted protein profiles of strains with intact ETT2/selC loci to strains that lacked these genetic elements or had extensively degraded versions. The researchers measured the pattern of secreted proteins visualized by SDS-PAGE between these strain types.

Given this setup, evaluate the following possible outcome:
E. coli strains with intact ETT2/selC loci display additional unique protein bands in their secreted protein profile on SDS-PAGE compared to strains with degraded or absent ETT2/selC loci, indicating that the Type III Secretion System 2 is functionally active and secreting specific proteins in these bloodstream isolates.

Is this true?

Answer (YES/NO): NO